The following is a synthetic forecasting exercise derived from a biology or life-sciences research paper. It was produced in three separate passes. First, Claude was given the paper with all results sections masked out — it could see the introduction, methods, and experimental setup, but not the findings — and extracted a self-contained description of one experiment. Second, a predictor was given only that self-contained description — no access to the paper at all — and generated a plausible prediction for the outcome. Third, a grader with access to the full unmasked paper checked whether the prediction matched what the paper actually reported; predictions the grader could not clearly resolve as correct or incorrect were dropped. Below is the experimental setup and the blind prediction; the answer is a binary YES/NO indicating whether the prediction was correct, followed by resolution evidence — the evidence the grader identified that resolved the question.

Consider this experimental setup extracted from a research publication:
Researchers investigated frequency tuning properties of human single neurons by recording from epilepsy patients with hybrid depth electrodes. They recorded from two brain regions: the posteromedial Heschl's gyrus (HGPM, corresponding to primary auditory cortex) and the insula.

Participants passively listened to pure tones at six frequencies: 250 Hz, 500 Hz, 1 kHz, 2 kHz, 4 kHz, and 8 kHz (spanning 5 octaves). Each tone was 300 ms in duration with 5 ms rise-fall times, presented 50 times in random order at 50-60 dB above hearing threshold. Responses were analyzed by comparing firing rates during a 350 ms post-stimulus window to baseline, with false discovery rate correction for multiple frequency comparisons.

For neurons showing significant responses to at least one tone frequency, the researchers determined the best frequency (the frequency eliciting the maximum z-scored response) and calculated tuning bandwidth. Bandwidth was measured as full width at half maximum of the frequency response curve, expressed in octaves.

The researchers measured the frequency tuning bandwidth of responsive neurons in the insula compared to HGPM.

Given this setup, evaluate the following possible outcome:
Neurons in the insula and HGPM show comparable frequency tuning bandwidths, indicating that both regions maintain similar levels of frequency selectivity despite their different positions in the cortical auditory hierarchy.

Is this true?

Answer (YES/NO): YES